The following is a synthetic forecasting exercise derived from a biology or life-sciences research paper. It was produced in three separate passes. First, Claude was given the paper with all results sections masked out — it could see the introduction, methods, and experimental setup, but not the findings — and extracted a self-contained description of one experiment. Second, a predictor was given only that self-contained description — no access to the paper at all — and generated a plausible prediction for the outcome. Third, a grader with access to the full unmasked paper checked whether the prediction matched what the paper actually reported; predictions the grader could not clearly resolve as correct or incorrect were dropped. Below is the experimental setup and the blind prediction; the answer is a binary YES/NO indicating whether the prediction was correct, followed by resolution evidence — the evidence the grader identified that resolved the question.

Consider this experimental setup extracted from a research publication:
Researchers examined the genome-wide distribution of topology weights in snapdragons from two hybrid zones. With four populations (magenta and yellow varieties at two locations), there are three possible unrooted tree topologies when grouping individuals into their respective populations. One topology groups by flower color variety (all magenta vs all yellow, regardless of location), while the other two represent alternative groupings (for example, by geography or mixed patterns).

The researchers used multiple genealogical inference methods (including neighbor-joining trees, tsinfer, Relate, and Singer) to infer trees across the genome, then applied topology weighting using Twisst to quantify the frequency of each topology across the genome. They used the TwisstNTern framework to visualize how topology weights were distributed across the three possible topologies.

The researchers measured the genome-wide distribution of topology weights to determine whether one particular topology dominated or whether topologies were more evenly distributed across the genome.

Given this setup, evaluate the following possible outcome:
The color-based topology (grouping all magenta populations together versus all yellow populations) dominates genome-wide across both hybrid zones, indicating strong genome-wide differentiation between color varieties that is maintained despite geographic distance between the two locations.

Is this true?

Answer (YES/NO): NO